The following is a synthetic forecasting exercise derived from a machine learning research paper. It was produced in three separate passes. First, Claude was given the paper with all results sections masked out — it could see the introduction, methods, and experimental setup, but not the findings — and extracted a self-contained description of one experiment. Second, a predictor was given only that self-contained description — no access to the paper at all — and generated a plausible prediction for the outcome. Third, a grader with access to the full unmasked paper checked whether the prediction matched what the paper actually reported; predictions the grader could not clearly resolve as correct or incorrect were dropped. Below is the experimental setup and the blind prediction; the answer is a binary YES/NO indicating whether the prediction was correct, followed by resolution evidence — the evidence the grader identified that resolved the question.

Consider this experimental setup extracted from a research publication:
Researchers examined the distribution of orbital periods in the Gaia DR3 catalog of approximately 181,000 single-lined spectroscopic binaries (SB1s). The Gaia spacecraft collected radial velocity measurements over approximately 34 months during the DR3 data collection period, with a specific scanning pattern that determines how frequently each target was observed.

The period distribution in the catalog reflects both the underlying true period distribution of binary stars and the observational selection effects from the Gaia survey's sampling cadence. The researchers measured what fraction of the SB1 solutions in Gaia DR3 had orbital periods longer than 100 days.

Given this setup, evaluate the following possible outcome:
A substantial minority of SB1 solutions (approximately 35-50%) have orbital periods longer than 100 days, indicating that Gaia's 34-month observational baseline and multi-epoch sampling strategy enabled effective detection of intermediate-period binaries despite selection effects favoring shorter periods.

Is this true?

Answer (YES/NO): NO